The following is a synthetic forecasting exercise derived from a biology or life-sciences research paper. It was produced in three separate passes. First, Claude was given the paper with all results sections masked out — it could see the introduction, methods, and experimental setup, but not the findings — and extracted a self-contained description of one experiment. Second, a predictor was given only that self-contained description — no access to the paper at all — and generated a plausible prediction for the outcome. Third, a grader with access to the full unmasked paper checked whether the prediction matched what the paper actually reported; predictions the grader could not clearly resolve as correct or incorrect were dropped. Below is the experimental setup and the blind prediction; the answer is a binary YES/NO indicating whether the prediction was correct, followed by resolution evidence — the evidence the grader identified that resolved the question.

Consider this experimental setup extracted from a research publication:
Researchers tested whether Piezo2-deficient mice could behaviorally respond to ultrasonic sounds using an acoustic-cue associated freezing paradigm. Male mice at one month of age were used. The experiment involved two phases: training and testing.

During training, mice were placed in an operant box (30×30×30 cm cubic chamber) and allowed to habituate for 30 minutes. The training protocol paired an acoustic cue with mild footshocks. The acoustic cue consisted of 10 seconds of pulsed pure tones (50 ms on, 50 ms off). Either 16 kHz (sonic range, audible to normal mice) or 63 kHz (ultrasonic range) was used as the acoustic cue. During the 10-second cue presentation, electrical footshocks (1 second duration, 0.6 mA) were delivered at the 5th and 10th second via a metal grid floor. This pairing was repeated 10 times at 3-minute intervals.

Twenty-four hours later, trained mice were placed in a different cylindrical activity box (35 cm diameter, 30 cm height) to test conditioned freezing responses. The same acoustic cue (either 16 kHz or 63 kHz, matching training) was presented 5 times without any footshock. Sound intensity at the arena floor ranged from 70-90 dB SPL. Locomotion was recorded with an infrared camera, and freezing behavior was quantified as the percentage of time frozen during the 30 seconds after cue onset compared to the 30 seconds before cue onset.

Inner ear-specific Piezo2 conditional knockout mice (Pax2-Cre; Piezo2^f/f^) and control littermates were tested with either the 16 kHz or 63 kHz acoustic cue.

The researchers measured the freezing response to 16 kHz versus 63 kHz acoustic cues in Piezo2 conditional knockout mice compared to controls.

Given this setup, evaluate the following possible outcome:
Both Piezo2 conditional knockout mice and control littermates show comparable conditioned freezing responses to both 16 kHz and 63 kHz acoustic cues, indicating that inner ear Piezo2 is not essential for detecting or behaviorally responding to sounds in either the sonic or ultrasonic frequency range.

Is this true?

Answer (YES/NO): NO